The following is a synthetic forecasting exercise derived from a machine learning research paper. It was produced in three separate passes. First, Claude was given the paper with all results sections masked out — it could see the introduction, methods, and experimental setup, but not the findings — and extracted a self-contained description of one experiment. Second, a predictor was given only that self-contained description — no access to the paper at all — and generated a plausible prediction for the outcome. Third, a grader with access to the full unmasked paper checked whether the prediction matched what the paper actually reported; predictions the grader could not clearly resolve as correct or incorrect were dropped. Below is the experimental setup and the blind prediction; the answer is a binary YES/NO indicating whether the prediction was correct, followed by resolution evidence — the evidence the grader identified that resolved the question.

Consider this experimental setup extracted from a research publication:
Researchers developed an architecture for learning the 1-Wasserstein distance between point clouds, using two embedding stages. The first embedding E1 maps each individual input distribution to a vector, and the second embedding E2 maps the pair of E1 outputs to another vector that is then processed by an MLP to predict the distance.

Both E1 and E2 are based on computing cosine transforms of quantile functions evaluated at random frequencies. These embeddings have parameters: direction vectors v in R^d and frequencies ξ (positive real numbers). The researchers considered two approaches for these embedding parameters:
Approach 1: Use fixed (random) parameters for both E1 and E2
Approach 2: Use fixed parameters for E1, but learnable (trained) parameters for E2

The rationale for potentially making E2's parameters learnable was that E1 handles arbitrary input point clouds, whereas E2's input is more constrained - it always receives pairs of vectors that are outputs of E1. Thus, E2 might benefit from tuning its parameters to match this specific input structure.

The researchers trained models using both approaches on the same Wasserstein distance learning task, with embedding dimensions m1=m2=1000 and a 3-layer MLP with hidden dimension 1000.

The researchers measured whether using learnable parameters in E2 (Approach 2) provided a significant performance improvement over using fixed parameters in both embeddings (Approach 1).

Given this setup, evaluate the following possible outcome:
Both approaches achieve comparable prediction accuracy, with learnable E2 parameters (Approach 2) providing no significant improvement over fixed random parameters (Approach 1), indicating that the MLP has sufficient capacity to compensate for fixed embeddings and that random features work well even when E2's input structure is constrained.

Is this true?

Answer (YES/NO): YES